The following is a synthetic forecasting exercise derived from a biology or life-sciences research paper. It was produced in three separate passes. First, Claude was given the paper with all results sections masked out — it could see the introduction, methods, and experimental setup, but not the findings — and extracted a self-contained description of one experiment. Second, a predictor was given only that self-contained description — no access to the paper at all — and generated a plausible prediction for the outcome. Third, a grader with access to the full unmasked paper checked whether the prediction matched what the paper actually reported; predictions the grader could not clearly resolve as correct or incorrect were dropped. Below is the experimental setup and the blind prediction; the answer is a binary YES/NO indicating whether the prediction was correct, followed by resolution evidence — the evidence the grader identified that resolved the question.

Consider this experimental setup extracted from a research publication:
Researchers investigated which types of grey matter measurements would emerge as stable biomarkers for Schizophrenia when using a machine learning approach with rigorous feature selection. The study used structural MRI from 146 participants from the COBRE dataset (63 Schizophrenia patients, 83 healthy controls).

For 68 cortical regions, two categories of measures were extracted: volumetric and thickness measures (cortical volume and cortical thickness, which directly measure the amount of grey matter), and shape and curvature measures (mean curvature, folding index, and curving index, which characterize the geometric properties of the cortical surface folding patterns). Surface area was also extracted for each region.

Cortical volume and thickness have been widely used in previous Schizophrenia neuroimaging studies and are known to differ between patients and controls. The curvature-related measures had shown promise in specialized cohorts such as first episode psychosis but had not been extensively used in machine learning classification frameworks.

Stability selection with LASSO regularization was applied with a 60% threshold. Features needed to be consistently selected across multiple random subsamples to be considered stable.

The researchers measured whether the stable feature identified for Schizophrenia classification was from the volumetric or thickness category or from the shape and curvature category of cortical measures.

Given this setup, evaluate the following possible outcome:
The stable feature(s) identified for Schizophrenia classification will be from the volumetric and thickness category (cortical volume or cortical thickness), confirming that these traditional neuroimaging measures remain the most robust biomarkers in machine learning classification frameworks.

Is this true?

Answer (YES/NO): YES